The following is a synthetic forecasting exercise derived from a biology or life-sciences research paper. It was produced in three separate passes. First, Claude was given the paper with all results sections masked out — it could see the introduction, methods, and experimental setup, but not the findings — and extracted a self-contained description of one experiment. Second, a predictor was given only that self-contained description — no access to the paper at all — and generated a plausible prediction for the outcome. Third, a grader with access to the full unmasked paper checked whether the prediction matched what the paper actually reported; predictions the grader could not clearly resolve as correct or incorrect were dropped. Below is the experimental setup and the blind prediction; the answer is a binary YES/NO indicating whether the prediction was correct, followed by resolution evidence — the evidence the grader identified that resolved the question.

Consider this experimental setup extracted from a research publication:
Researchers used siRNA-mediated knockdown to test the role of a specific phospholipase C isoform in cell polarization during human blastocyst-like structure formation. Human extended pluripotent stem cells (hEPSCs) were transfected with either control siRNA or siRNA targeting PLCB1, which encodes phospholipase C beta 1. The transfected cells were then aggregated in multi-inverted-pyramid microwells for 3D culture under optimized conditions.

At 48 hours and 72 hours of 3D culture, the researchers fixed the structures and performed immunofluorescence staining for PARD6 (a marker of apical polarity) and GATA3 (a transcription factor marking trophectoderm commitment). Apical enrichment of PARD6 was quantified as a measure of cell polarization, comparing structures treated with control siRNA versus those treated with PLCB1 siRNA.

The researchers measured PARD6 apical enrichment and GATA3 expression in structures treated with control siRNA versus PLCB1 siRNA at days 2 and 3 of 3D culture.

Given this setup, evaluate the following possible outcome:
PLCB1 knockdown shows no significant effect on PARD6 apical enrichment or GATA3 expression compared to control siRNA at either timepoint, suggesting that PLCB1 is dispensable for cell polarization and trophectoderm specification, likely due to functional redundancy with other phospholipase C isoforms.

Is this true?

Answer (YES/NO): NO